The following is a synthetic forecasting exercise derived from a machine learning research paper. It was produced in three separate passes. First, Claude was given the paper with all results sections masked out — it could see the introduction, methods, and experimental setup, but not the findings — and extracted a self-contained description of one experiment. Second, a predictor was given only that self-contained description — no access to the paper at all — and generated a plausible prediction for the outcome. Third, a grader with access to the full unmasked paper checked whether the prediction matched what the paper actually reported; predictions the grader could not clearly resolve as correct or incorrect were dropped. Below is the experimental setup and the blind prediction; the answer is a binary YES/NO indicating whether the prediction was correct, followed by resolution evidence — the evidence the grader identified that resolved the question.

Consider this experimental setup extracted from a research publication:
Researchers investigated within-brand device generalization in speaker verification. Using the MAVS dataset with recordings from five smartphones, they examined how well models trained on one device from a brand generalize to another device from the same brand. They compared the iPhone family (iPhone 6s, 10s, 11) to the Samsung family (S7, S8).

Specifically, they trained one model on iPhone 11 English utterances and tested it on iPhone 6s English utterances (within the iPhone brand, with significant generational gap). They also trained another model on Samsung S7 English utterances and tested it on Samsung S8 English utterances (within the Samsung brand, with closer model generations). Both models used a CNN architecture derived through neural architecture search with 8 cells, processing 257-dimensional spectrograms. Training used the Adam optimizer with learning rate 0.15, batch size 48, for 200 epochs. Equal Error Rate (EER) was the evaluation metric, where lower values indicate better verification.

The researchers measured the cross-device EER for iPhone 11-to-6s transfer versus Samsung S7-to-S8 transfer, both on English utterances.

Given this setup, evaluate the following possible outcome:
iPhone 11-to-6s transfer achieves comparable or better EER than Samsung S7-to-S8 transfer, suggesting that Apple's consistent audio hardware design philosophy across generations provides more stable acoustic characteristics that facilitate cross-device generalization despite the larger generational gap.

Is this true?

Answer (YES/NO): NO